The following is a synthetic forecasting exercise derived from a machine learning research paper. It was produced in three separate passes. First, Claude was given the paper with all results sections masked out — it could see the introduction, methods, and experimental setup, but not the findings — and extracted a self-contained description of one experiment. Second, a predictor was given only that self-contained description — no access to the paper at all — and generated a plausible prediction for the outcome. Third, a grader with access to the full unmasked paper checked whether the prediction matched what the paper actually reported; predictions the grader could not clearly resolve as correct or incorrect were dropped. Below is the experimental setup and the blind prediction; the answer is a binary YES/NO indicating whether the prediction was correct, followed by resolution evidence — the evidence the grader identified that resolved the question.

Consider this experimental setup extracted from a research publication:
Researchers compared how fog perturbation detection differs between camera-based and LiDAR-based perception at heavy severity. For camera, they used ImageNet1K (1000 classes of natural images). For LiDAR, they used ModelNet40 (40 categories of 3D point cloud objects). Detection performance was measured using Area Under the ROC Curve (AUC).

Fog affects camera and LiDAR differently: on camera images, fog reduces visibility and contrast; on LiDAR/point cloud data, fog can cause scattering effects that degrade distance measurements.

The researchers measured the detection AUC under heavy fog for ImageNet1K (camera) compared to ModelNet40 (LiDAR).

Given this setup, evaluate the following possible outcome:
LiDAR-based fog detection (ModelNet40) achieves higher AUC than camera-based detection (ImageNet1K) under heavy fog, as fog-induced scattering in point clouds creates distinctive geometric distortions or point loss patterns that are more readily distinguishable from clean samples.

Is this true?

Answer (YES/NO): YES